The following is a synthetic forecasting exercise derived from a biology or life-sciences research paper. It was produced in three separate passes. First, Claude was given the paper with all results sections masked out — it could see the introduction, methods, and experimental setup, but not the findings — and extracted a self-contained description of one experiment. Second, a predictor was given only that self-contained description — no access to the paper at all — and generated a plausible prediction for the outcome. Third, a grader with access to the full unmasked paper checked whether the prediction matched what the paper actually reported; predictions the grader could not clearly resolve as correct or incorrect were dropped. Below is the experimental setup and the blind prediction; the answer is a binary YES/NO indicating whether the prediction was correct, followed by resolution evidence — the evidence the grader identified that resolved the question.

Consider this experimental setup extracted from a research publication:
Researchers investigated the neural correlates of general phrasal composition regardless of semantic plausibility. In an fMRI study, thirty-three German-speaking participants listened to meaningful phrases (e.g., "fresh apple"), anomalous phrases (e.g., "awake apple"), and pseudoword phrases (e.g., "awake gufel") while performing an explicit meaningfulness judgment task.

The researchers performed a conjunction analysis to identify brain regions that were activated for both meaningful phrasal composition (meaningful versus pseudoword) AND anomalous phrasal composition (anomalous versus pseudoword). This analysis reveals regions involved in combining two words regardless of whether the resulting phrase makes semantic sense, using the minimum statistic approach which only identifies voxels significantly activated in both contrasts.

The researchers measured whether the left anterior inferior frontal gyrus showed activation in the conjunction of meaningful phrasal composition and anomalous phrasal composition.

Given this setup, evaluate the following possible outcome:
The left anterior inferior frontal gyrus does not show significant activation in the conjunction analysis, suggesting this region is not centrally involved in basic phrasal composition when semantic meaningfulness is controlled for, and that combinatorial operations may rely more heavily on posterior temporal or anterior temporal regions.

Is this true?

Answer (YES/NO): NO